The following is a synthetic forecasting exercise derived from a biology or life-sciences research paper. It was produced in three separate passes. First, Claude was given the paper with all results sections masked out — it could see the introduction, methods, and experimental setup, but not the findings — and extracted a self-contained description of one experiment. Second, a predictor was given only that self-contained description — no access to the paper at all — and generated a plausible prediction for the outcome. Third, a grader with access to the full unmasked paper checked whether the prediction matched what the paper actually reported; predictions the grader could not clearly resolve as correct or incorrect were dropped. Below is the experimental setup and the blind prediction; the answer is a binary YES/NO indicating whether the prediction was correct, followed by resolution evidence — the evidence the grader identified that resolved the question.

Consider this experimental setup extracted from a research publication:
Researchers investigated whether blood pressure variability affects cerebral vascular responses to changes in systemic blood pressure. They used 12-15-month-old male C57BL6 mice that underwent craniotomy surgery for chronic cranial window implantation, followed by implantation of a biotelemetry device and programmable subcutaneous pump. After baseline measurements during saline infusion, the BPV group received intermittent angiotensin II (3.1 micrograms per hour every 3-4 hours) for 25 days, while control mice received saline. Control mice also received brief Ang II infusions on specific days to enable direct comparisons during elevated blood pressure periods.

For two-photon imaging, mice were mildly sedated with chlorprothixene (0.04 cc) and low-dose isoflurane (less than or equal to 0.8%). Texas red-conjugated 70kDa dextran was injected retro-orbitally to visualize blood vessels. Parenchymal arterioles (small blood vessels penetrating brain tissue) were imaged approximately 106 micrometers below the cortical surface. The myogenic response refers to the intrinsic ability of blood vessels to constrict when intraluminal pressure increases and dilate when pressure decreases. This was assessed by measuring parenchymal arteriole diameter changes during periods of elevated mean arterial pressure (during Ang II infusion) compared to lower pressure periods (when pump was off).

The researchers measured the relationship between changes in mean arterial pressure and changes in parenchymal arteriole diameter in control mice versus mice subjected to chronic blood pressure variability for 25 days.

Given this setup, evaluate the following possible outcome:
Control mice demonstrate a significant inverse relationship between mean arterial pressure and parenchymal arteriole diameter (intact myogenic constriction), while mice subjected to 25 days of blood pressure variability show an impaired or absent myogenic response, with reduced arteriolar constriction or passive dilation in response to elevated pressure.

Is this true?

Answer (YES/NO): NO